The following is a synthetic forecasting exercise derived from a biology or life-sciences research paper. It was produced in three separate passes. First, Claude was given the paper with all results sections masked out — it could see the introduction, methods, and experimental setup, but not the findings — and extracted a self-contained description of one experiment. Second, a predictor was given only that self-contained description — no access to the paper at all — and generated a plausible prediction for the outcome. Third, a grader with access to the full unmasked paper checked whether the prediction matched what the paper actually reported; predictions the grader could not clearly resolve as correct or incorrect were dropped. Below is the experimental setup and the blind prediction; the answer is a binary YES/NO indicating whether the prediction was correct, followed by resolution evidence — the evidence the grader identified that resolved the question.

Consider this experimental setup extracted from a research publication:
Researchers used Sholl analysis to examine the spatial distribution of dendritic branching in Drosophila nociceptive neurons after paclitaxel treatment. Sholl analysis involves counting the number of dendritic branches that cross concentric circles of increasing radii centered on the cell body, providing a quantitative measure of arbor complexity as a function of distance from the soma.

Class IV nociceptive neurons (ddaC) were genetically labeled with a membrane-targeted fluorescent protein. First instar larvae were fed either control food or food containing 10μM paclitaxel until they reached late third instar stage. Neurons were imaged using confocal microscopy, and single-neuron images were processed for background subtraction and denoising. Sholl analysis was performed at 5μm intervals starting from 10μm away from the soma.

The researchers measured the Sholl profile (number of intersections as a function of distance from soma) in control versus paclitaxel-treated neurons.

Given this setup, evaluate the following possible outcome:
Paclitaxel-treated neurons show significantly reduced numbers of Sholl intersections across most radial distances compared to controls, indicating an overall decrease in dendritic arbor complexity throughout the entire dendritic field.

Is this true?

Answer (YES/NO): NO